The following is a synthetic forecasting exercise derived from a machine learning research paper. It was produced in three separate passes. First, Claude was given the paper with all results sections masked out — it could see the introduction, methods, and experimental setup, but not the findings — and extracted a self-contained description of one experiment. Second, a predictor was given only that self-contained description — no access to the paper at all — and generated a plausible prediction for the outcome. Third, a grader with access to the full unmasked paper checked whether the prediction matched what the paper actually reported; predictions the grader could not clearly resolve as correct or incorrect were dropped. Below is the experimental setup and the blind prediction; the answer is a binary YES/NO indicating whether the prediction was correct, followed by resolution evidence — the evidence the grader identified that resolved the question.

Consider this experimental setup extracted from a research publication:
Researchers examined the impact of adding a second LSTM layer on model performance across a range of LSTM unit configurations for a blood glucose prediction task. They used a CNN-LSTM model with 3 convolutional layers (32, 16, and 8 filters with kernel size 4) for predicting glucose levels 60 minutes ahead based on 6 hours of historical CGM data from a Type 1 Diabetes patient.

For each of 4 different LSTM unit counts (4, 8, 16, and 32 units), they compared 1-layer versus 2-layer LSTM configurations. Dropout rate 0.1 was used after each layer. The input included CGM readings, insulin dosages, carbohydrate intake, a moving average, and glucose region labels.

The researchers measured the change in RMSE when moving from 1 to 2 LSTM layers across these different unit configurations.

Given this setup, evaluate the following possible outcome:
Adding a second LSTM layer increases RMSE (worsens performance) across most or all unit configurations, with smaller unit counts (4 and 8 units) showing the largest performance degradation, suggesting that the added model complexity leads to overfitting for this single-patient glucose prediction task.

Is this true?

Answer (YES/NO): NO